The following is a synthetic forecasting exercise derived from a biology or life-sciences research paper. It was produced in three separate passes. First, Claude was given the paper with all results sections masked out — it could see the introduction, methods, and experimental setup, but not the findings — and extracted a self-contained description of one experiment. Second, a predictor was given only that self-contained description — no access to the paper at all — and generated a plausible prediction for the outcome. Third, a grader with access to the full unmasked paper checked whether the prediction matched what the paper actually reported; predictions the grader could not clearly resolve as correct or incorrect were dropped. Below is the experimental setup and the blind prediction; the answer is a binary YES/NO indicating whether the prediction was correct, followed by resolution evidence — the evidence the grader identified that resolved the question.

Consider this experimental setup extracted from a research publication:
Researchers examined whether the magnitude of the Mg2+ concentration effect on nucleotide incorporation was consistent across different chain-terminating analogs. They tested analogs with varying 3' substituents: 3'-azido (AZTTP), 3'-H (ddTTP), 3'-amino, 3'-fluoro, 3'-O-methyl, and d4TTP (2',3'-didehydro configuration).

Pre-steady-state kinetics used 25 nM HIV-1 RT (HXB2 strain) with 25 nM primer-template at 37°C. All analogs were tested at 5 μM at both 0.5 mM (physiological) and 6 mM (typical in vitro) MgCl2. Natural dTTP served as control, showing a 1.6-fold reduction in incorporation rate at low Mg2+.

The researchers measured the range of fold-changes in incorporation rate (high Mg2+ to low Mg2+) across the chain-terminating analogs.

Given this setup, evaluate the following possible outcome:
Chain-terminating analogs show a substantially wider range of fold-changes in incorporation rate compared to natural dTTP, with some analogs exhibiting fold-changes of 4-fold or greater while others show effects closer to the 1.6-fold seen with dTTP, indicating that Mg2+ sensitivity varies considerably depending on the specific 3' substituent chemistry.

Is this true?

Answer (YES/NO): NO